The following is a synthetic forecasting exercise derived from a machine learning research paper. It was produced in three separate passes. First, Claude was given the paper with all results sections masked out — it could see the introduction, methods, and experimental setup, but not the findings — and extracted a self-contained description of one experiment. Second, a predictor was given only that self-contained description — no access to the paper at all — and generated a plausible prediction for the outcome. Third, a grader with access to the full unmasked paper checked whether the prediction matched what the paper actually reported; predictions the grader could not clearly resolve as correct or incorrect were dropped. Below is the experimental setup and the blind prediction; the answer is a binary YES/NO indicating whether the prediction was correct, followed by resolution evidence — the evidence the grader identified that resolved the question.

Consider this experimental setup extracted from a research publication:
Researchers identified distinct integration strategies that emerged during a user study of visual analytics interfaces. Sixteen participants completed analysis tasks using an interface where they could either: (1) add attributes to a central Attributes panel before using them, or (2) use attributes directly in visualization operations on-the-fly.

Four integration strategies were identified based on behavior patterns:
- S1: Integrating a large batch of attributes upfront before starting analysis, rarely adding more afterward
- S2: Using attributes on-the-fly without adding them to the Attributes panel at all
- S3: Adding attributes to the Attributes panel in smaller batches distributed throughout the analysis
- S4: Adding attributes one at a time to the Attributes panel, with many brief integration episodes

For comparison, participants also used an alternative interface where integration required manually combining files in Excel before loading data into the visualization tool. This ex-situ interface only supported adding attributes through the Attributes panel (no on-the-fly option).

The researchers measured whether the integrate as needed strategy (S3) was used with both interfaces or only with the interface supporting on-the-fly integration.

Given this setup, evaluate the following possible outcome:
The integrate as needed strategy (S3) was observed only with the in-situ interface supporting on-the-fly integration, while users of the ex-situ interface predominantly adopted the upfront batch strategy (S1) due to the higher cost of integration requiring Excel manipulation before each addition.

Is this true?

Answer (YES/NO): YES